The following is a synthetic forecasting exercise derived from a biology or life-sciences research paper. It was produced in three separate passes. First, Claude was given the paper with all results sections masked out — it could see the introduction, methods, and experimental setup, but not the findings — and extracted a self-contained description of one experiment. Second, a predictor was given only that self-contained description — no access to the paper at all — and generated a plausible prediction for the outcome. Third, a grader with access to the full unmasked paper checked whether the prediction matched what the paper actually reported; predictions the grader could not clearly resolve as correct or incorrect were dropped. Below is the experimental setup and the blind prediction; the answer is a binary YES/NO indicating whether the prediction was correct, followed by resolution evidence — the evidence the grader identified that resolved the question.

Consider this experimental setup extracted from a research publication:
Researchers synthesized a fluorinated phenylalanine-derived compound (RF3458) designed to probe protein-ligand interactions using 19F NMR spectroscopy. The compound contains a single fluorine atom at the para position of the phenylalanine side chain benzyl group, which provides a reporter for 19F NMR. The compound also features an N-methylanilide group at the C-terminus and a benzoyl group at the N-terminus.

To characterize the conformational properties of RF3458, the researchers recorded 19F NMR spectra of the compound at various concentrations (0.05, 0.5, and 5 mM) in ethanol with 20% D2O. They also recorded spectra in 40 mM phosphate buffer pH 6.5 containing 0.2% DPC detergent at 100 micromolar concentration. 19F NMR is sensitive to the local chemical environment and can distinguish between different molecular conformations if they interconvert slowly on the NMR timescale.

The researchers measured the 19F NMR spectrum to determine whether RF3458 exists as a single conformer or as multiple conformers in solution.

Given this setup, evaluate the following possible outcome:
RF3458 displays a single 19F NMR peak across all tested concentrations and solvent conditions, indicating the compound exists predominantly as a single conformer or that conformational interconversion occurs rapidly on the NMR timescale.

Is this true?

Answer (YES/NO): NO